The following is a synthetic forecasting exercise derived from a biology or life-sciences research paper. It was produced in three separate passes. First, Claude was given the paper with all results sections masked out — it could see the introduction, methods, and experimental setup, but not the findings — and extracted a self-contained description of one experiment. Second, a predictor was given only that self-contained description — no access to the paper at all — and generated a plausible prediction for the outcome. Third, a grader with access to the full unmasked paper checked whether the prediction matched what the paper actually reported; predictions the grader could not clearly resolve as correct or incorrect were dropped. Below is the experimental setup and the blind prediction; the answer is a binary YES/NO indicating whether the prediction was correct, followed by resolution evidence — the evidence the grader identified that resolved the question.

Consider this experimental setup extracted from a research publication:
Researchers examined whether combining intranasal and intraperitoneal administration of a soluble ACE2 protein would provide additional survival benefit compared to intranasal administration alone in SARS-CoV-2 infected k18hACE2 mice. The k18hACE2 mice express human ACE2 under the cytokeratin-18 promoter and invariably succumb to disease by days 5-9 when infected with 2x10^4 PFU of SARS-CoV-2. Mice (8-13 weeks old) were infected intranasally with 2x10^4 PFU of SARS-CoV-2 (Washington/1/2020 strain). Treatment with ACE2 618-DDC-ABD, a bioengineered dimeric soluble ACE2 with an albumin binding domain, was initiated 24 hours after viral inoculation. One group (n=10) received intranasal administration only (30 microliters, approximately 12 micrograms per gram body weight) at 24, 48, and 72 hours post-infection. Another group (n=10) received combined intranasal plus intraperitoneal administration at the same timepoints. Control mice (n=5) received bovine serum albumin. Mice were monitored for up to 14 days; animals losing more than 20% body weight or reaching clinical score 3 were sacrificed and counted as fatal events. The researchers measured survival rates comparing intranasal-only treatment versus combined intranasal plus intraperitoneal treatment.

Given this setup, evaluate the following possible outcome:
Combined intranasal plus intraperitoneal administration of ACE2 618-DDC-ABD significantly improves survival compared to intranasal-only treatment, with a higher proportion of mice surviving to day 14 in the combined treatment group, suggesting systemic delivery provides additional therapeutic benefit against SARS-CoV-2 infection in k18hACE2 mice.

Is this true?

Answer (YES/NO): NO